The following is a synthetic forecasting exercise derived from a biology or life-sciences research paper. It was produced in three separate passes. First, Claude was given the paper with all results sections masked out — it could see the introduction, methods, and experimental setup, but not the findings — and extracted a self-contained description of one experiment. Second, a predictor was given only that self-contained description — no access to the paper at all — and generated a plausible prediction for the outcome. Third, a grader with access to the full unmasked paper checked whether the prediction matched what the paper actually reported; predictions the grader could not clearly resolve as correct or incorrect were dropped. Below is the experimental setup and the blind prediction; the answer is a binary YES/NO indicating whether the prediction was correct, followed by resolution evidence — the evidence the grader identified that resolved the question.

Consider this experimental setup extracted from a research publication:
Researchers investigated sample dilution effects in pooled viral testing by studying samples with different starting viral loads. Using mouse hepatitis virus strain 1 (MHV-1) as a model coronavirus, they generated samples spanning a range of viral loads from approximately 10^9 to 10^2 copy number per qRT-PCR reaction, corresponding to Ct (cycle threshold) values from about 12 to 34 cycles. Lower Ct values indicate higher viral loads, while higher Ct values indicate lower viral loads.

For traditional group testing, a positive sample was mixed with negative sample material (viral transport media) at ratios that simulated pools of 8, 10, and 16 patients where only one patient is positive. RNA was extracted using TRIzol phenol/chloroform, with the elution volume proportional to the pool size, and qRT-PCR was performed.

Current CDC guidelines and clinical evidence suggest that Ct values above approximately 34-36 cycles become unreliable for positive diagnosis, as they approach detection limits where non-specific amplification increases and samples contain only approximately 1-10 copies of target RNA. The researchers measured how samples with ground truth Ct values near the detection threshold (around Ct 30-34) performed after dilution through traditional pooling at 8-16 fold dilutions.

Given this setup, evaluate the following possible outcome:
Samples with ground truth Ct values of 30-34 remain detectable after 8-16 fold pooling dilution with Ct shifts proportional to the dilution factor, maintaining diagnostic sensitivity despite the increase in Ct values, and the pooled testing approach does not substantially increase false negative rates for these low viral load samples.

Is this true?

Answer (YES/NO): NO